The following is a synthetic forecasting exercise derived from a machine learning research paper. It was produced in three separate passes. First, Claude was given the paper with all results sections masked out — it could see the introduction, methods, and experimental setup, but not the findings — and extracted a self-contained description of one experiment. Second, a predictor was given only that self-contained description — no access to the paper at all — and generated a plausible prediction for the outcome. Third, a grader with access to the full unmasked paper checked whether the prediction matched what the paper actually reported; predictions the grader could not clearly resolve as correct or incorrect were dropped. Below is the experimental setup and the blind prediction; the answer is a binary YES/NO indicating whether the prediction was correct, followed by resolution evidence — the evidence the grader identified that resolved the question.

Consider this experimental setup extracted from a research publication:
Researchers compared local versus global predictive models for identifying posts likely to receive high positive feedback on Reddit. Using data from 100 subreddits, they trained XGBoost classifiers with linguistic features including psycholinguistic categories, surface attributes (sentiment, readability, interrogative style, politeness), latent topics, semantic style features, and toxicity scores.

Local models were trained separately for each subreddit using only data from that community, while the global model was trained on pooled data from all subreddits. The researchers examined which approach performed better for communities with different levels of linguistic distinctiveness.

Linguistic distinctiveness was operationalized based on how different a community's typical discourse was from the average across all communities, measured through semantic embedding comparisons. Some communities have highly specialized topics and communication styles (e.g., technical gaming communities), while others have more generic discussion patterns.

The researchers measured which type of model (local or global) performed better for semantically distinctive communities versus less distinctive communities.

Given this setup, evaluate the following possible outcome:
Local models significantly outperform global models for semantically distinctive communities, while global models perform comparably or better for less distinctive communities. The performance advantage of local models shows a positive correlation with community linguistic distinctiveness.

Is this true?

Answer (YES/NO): YES